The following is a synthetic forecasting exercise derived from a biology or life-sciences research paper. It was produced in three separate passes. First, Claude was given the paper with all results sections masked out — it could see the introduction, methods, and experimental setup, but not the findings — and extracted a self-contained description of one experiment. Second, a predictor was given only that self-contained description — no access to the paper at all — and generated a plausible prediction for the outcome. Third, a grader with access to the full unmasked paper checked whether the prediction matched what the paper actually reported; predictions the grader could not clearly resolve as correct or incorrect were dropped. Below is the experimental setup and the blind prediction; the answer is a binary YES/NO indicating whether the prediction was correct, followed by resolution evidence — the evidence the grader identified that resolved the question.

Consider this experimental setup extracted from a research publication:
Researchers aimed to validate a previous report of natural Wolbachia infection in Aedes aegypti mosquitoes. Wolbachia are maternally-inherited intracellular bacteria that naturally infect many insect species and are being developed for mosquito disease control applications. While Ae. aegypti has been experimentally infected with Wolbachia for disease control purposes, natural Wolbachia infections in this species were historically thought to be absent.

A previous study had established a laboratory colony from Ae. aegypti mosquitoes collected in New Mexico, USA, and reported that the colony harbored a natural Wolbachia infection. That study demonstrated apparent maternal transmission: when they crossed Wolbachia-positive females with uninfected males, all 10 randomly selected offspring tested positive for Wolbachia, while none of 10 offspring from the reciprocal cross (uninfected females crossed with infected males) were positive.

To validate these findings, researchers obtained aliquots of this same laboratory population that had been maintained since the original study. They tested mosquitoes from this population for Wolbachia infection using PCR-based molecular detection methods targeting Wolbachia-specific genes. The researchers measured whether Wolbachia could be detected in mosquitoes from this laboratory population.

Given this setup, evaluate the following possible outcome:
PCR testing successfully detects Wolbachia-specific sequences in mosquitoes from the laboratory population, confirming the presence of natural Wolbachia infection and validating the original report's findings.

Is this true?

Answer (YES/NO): NO